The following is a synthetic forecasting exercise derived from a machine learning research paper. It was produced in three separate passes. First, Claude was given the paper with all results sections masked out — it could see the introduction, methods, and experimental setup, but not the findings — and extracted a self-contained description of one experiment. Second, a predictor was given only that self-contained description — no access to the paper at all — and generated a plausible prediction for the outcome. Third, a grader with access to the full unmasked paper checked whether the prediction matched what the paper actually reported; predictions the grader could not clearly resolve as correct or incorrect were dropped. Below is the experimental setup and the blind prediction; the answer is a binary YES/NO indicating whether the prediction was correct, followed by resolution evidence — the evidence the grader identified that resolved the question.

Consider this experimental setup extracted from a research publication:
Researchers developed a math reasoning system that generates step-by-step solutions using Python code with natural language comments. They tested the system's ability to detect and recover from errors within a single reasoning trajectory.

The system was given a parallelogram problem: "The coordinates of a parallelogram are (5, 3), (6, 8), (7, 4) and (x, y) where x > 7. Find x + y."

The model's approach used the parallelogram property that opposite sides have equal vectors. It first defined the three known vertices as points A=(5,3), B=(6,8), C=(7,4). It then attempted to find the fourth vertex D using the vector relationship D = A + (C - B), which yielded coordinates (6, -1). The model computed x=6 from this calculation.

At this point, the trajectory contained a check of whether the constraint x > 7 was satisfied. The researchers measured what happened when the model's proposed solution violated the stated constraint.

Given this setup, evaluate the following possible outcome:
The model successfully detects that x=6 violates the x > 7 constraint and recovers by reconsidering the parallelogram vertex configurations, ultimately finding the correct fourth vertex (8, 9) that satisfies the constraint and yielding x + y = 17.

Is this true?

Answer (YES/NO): YES